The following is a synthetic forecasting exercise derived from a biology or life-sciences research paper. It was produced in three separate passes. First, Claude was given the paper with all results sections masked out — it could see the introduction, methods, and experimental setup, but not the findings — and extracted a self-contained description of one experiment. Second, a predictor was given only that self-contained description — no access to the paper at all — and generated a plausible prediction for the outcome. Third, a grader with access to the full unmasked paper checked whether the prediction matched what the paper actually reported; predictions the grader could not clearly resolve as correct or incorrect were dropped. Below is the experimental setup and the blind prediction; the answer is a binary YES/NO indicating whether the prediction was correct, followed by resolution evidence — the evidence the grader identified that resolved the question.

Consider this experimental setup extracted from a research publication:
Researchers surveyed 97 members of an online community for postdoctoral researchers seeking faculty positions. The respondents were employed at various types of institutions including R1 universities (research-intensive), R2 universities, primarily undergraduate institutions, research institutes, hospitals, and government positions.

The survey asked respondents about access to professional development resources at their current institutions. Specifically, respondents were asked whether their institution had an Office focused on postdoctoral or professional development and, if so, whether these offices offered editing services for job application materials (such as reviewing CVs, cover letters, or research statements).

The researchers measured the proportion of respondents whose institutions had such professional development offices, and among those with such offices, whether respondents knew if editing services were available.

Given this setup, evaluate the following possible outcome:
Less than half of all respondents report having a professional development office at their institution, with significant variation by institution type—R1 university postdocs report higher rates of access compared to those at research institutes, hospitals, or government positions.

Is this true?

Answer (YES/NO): NO